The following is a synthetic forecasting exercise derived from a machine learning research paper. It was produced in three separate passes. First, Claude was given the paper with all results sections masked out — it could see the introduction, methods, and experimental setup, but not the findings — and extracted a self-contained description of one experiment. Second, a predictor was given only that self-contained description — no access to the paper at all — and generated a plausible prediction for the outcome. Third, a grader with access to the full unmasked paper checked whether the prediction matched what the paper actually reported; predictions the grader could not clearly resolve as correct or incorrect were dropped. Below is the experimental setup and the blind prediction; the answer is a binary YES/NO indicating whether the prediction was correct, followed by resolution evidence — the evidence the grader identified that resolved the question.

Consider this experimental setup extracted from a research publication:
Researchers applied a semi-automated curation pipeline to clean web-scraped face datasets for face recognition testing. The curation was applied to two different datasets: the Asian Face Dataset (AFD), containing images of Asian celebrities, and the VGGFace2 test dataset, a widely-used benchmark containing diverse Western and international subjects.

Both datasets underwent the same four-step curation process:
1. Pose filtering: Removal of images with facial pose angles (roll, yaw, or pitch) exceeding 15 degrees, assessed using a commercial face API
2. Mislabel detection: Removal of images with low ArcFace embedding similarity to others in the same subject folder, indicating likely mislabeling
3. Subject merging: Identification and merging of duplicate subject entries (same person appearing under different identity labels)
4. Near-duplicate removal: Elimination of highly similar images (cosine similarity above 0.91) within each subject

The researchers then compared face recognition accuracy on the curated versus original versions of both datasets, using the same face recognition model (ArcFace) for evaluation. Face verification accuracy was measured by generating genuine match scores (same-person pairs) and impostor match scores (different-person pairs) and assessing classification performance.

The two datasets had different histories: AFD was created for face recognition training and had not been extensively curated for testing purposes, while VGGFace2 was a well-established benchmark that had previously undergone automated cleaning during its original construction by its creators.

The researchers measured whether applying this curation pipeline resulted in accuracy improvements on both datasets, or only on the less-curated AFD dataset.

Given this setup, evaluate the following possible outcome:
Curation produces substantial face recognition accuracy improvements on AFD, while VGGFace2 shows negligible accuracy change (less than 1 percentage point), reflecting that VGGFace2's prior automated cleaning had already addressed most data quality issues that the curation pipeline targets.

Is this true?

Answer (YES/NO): NO